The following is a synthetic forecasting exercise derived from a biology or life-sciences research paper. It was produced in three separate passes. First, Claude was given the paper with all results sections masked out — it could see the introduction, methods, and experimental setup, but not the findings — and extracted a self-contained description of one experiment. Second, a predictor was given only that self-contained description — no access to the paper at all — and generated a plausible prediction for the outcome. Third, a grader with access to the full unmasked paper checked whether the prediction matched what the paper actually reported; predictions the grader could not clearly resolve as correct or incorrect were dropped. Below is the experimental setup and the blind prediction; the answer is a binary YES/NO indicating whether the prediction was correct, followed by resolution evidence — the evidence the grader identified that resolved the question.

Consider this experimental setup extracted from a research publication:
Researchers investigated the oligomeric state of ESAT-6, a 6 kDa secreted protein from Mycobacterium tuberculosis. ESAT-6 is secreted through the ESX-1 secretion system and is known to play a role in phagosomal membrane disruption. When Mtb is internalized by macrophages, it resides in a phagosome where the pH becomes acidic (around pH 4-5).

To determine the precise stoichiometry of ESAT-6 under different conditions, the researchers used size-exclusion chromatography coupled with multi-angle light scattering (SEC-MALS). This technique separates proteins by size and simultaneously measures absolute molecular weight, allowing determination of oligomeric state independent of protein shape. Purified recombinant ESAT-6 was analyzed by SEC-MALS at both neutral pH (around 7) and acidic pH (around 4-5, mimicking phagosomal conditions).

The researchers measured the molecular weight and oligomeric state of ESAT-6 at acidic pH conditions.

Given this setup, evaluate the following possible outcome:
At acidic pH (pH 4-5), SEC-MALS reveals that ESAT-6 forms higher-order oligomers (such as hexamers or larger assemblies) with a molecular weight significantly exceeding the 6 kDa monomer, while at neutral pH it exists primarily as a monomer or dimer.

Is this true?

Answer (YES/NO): NO